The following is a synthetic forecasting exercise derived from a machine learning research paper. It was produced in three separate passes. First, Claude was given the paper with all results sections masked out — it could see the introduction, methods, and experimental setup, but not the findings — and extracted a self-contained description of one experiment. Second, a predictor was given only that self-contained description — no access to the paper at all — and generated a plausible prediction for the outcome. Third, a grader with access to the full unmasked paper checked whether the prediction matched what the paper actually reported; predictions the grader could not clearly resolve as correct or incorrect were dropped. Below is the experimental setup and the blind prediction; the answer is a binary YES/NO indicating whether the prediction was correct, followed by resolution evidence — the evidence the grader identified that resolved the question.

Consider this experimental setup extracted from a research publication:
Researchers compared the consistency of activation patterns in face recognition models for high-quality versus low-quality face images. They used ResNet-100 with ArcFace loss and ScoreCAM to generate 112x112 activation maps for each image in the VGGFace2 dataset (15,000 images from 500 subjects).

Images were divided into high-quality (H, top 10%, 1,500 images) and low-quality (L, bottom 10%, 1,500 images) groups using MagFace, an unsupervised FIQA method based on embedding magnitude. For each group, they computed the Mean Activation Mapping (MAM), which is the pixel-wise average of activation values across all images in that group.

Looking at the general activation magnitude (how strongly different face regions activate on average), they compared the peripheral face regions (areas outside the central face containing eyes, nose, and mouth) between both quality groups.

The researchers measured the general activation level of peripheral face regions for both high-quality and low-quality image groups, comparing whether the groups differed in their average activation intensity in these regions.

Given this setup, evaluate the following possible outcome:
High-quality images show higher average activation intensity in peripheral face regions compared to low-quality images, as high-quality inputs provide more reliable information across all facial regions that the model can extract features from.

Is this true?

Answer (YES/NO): NO